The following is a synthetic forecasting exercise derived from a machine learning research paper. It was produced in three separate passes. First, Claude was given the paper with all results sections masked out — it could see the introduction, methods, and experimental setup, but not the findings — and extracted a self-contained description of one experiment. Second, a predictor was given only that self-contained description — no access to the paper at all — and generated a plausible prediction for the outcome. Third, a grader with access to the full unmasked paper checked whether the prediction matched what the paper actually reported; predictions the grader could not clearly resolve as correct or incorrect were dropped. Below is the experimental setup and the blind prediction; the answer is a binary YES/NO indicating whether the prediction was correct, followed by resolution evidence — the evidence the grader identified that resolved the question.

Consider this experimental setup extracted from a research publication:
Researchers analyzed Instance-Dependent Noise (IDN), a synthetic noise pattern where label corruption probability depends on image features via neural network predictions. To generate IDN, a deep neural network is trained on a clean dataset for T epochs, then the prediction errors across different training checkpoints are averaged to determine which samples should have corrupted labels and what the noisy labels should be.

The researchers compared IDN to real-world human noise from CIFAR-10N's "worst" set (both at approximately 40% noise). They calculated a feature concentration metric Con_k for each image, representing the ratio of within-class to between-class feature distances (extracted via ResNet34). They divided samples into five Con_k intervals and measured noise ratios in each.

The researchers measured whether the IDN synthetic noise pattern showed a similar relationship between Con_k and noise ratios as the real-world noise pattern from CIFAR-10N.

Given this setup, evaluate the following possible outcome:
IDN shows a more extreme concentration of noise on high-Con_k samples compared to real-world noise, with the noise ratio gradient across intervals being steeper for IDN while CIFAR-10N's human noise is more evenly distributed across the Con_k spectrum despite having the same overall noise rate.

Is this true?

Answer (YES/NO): YES